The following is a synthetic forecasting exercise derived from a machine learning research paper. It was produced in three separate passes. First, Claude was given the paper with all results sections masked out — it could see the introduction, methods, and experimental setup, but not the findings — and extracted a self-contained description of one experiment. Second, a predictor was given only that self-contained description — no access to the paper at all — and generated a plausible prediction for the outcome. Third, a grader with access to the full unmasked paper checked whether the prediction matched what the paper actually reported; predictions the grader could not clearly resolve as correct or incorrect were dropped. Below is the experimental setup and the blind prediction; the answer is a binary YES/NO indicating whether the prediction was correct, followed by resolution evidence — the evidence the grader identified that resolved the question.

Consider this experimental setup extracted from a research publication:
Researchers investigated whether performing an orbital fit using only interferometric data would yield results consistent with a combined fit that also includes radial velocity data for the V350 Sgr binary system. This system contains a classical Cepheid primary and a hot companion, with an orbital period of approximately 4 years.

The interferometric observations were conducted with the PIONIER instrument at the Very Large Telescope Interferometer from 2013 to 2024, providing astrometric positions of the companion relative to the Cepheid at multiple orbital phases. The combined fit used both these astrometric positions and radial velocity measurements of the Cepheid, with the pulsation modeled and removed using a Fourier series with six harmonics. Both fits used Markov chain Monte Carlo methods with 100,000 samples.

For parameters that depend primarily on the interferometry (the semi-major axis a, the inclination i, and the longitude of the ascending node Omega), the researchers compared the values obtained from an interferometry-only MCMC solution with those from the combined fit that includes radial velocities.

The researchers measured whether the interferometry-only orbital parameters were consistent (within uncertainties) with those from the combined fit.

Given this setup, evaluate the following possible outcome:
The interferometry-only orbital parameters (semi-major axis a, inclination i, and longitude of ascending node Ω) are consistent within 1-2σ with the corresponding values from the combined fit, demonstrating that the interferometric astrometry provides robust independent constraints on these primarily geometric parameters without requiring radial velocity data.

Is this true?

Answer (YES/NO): YES